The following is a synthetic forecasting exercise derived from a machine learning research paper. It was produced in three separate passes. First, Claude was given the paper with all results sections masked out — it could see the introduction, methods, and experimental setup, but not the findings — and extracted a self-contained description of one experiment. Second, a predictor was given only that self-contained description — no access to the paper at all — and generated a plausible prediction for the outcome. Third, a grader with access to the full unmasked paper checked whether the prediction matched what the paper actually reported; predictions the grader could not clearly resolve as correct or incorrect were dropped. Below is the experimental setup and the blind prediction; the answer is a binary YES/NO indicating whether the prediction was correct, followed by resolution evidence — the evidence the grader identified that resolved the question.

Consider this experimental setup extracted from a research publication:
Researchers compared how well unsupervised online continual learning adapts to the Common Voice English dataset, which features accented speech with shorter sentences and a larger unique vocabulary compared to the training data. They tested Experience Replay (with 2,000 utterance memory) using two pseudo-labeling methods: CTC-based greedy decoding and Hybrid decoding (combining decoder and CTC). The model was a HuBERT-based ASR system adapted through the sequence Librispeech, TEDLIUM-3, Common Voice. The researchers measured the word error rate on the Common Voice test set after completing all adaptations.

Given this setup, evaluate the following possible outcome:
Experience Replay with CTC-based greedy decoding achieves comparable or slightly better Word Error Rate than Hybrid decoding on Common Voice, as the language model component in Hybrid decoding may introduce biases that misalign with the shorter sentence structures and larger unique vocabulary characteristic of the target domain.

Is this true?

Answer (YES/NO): YES